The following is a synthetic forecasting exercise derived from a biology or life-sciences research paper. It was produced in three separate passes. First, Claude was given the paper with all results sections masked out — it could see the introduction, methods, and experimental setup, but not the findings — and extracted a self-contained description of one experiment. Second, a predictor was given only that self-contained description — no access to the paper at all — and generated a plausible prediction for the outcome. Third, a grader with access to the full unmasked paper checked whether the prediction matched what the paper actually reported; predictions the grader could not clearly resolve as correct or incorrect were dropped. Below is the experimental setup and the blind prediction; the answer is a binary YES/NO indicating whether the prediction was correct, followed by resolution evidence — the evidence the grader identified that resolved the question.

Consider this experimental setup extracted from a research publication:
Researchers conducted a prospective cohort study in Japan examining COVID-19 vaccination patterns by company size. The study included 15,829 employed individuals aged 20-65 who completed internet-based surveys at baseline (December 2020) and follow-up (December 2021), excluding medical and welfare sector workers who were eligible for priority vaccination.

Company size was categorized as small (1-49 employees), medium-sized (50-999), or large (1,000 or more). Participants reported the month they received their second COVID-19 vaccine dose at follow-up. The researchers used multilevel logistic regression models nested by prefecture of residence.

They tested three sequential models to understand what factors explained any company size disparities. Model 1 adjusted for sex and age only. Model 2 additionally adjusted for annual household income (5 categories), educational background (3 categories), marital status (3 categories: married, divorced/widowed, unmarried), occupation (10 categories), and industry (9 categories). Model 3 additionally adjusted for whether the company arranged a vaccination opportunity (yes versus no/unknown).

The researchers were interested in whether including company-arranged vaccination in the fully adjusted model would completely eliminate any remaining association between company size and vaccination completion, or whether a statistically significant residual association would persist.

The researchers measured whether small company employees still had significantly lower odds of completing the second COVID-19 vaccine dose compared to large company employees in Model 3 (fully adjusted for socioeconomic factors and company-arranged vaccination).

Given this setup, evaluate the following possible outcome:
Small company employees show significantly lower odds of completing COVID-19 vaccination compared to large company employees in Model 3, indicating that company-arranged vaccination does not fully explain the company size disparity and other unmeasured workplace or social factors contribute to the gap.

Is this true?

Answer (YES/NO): NO